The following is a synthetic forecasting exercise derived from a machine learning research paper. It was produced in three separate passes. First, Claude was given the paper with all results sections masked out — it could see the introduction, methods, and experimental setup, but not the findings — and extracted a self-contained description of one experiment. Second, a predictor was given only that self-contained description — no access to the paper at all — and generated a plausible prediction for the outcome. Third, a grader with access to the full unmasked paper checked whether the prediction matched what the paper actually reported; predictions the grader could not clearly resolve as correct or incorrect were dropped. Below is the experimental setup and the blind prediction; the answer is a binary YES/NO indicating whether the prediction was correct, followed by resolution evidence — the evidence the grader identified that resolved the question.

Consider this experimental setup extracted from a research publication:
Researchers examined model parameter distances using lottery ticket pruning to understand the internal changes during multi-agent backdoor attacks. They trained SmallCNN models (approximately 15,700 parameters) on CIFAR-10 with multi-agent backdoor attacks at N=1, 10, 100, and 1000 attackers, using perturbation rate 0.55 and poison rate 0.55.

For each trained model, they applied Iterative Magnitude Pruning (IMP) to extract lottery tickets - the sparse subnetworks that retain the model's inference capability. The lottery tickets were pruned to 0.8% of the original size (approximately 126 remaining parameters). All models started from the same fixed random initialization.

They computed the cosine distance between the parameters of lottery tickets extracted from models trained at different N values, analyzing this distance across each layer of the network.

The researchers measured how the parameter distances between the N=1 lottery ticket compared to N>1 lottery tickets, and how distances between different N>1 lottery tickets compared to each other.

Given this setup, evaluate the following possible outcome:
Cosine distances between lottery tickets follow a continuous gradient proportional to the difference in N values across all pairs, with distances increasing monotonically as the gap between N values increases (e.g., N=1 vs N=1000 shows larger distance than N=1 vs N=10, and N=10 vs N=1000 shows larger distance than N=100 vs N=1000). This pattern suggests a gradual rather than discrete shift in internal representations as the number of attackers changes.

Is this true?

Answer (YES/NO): NO